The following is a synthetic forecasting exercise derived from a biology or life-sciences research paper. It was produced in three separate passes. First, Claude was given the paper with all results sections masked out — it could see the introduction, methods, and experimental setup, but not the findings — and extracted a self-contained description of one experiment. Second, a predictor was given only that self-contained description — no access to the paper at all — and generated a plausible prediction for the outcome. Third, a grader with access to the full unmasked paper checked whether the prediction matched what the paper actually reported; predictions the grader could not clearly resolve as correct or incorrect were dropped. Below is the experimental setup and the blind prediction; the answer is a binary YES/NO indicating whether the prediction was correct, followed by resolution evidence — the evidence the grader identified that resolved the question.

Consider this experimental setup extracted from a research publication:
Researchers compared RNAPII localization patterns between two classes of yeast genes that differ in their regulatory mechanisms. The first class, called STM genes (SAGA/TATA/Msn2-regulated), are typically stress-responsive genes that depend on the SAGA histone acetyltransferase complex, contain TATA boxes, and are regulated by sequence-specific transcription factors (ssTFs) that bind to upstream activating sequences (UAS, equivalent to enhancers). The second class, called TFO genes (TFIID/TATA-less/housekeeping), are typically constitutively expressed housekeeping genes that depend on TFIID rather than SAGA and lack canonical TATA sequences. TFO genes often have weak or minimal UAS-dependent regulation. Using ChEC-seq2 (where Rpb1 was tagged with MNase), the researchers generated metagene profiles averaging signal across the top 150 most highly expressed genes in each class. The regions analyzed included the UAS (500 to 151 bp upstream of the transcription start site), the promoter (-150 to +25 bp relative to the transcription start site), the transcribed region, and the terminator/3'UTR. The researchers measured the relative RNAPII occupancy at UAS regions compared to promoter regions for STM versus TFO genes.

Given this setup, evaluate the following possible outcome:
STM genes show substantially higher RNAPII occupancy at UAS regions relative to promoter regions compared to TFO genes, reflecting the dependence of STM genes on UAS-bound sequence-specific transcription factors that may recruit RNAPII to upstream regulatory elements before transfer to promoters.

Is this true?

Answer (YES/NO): YES